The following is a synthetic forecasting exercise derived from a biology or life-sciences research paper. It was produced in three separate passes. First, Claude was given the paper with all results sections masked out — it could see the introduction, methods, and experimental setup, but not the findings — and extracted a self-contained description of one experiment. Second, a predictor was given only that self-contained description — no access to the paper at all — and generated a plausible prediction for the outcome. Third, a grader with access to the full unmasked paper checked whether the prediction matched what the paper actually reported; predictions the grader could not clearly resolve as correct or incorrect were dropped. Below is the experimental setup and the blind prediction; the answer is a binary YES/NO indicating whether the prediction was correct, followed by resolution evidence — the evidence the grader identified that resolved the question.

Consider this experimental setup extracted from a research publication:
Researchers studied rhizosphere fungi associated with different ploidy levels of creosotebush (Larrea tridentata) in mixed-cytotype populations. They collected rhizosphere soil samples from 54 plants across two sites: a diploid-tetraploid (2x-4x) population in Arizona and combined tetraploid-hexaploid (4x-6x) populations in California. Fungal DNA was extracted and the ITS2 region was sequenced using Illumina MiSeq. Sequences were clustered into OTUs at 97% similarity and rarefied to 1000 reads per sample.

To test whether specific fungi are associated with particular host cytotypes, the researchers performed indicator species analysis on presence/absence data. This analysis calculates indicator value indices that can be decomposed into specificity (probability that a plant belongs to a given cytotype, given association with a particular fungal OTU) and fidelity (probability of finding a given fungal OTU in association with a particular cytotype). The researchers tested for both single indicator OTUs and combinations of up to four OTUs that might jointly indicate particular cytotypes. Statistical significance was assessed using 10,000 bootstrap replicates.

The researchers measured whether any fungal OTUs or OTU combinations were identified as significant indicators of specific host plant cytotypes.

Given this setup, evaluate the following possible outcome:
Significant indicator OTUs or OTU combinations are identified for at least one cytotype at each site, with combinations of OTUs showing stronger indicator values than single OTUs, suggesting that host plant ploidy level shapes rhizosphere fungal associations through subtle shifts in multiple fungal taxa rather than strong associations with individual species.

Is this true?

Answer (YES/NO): NO